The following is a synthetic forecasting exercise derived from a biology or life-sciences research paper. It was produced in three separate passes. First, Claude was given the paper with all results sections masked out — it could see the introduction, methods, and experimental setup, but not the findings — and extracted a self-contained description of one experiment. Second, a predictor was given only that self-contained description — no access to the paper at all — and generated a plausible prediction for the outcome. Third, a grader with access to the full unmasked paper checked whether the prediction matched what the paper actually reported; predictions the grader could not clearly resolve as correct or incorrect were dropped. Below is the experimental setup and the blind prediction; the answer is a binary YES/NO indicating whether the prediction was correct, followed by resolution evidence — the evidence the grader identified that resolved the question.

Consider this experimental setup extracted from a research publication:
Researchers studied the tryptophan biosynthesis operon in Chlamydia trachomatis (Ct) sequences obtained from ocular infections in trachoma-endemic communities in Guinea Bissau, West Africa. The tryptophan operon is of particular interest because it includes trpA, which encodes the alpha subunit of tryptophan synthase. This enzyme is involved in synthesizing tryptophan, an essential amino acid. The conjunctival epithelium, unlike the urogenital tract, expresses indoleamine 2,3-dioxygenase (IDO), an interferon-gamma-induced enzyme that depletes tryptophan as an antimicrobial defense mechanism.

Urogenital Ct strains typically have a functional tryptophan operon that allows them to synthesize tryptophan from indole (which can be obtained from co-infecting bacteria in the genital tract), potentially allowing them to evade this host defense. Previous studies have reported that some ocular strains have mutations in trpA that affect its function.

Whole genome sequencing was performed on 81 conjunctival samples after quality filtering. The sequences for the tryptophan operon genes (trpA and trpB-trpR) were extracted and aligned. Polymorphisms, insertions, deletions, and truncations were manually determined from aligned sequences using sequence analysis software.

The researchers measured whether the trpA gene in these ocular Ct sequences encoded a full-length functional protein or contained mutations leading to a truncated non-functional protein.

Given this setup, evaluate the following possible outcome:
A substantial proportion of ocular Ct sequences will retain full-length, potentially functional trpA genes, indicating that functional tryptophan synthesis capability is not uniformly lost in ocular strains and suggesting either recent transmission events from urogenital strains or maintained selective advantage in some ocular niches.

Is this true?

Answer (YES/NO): NO